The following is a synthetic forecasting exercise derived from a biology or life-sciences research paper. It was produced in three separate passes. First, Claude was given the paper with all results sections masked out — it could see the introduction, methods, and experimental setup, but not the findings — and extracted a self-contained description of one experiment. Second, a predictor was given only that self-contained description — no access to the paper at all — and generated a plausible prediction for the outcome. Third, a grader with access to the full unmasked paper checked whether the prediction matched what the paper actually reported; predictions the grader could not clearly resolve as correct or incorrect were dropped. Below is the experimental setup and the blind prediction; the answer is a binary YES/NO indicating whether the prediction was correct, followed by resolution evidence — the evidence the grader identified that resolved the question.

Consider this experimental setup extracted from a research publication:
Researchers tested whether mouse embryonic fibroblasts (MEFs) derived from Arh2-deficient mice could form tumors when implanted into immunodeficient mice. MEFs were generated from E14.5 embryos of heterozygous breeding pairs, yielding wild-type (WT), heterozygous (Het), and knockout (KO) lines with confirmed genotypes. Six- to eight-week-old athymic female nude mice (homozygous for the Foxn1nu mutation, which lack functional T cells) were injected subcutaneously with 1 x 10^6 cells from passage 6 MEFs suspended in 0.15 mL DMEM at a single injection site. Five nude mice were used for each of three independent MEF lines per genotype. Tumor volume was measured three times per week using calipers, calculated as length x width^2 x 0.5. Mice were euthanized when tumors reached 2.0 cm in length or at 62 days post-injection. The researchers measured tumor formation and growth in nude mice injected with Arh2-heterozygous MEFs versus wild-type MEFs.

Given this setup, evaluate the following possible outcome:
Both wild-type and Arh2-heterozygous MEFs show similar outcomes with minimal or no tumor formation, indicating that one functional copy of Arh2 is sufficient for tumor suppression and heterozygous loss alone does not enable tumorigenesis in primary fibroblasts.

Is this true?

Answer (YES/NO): NO